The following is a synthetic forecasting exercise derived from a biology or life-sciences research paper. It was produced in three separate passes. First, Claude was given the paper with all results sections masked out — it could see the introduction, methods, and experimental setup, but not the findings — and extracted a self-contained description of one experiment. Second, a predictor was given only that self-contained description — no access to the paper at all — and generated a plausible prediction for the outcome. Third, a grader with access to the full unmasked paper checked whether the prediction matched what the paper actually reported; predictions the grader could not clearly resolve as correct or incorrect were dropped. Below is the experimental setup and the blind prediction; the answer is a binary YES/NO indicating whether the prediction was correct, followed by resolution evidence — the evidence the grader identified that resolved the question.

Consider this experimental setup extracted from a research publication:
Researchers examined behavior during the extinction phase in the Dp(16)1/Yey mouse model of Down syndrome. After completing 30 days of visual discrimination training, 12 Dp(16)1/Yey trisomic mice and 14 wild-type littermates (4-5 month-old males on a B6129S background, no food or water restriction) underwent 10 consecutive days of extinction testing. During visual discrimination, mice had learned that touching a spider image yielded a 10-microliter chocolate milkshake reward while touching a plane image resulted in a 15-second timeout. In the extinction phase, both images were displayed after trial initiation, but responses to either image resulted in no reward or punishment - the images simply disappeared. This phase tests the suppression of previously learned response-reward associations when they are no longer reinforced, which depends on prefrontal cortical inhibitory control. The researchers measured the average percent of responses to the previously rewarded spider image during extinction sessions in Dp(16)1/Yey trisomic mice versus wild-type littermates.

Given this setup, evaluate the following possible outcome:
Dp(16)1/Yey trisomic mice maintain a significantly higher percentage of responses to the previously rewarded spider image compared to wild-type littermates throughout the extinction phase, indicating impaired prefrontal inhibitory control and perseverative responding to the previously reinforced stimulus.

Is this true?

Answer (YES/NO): NO